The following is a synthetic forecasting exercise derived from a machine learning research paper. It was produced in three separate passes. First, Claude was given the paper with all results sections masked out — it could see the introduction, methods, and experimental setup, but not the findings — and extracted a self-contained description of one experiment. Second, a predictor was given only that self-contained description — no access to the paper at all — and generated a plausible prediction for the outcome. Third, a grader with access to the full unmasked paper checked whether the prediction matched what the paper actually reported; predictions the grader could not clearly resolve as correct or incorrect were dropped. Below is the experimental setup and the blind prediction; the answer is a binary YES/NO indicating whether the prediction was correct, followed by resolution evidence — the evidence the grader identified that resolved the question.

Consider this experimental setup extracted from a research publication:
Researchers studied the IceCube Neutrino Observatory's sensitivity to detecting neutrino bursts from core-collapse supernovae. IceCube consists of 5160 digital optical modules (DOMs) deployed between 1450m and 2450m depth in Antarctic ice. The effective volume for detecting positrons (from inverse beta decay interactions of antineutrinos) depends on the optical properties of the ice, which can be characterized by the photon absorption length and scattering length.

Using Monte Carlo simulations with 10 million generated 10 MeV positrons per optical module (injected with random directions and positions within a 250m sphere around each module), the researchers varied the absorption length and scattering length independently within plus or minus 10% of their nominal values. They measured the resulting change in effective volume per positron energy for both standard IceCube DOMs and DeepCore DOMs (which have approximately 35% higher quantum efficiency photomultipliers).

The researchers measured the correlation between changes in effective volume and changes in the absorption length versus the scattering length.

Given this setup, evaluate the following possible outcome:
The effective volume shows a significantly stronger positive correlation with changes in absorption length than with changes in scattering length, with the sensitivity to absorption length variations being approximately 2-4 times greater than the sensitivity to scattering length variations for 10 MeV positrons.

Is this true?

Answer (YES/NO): NO